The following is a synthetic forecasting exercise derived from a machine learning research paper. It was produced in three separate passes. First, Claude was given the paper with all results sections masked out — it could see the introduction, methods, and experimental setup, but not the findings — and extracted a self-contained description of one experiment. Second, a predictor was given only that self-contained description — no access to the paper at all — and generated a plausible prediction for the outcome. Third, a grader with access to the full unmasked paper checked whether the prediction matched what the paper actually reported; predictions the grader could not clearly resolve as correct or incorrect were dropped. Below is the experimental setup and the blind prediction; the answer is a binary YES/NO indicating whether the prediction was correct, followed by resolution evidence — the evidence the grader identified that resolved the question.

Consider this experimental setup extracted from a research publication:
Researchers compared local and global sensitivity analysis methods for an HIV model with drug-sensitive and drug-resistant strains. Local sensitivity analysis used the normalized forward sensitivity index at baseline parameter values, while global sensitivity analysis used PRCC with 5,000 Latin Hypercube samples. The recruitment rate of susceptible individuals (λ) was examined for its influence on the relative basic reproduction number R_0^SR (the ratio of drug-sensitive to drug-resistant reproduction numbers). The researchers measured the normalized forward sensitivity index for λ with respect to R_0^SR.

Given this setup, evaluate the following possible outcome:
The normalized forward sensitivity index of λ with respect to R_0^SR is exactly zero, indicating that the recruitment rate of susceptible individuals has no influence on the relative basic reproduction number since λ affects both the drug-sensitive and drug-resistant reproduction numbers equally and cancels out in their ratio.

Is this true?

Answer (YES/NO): YES